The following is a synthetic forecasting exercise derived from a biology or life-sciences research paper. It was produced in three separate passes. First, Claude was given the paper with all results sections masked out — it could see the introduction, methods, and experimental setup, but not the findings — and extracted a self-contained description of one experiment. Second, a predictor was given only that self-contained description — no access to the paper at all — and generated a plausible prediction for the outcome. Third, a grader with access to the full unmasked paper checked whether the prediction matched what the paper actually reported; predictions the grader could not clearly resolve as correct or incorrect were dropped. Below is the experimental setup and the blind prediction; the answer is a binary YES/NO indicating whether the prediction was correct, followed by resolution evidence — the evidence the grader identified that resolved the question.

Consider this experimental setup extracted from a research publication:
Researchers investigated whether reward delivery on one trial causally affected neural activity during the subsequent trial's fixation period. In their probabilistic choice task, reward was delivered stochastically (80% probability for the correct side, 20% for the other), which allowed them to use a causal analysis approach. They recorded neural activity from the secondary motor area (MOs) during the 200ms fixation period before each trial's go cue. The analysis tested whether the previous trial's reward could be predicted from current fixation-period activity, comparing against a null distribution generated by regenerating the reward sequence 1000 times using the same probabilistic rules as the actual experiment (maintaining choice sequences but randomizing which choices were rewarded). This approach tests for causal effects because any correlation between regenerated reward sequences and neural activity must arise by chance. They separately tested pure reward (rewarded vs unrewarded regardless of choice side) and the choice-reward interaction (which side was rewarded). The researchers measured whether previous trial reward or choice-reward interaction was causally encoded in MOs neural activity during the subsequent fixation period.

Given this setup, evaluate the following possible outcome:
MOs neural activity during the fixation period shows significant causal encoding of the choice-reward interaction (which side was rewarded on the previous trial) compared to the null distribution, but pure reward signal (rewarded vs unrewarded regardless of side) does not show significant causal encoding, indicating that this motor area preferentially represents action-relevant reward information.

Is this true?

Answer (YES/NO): NO